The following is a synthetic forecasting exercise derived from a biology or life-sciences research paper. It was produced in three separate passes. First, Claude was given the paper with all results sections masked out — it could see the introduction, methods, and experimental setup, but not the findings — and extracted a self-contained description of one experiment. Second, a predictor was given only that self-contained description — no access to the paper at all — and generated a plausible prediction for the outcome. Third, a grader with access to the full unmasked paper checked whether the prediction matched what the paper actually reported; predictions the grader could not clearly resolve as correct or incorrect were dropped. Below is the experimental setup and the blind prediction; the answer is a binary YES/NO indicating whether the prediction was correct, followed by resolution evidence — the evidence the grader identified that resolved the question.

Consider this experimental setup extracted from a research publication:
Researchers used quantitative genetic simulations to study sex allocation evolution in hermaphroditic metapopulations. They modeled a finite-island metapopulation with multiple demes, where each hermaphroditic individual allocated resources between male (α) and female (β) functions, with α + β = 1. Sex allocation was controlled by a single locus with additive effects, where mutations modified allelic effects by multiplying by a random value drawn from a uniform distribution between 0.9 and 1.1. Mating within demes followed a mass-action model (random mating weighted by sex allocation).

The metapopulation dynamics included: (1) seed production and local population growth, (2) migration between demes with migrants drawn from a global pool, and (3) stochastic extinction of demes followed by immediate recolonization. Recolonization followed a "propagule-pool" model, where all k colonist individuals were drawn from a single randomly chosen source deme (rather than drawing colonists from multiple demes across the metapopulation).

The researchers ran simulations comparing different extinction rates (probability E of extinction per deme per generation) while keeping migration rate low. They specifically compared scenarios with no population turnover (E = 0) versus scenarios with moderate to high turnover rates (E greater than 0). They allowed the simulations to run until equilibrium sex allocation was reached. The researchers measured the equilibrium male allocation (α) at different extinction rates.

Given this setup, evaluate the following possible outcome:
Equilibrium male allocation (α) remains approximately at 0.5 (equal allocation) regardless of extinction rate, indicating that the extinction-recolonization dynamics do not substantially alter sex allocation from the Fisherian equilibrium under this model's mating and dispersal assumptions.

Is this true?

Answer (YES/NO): NO